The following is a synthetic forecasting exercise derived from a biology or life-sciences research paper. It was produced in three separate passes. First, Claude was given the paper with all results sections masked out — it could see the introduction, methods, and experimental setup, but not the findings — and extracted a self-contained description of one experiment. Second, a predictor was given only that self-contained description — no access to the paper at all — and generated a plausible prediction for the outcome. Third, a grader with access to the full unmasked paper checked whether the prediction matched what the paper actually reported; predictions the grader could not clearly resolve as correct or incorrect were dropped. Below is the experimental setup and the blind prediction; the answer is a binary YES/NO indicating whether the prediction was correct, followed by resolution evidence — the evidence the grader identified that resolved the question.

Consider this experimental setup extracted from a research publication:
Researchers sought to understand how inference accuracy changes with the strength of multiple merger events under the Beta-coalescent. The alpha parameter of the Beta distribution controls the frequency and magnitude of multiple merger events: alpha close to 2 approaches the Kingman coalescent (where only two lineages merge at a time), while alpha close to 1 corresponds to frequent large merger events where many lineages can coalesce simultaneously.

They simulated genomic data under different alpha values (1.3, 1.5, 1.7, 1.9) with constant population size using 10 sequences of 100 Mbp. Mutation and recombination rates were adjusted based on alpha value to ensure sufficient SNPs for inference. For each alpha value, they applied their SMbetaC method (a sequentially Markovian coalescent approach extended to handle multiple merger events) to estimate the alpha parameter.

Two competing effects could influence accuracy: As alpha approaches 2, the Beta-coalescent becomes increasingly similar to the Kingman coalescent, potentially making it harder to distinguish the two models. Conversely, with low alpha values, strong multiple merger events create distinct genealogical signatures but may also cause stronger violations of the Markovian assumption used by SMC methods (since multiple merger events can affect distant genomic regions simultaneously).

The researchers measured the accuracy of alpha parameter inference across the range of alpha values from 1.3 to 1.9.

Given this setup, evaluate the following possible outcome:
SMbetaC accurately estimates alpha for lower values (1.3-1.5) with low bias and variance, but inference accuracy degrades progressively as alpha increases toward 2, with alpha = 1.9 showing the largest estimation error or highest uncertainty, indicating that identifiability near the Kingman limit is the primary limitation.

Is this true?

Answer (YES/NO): NO